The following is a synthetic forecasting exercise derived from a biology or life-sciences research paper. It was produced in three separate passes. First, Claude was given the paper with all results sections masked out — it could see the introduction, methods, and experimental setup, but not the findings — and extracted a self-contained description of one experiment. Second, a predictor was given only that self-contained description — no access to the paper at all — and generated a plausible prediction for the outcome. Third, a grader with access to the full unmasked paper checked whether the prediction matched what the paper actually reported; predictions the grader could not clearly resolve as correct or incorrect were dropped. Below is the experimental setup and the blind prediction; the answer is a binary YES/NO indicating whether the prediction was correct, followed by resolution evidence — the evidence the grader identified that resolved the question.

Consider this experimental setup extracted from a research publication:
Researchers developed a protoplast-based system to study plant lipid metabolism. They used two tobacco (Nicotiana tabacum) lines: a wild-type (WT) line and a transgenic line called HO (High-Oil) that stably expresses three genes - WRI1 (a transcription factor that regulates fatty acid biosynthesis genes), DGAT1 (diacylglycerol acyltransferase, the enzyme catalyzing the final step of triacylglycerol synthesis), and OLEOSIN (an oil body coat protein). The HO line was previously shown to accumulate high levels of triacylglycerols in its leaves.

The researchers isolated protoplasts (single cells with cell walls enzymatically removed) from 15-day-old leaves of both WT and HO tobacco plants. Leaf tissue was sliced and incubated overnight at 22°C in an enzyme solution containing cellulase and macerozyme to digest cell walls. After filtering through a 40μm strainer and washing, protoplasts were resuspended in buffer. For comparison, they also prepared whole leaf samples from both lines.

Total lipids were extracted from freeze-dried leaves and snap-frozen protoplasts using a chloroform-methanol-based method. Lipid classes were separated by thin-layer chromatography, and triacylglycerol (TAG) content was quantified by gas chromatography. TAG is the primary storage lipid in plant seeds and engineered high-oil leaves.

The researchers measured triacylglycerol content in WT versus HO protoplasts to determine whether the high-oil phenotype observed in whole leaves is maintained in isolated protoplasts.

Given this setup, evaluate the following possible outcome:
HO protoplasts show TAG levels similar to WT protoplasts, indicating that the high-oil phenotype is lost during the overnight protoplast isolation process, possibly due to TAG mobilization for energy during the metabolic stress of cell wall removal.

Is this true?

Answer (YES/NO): NO